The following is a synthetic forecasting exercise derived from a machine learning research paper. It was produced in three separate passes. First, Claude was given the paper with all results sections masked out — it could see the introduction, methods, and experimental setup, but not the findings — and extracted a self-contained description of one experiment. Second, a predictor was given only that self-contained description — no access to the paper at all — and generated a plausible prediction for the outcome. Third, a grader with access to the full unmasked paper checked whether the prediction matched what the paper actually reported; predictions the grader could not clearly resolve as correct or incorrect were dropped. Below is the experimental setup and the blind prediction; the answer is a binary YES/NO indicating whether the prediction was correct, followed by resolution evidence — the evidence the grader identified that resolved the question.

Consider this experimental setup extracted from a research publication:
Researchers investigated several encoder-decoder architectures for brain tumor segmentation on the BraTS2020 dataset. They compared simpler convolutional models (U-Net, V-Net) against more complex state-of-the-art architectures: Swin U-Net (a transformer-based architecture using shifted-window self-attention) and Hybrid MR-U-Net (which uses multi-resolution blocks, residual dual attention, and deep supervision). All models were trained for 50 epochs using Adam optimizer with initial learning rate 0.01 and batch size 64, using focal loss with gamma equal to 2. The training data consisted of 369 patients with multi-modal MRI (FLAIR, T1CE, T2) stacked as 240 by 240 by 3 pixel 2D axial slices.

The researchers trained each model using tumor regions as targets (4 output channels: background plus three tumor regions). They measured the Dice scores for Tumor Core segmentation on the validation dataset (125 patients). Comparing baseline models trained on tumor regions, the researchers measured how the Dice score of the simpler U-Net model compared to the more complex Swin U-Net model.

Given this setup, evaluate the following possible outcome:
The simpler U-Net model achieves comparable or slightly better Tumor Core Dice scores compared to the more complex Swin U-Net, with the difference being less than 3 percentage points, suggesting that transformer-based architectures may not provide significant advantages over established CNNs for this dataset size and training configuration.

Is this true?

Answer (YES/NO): NO